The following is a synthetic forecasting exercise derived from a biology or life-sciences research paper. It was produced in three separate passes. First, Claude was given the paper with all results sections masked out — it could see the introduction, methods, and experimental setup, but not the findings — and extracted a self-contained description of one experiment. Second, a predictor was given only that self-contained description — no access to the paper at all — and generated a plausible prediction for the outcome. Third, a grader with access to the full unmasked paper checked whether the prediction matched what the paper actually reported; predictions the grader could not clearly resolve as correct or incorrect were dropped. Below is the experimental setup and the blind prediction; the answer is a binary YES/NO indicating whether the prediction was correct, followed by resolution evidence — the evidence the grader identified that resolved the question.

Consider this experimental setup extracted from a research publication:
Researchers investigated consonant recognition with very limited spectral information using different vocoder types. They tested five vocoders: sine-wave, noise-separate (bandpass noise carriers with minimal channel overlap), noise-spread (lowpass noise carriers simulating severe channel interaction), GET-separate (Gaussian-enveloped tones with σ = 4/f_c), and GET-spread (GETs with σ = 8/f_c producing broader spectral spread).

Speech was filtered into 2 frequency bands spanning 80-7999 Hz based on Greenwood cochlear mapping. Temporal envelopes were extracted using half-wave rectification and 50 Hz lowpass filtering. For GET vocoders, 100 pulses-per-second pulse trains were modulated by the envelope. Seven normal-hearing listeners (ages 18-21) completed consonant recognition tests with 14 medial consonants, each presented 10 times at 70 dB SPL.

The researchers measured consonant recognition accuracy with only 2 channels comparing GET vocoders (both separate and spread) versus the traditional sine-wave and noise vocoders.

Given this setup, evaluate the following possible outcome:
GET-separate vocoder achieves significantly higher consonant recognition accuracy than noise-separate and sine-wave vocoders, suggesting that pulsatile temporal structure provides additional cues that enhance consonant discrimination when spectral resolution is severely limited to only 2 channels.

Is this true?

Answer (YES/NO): NO